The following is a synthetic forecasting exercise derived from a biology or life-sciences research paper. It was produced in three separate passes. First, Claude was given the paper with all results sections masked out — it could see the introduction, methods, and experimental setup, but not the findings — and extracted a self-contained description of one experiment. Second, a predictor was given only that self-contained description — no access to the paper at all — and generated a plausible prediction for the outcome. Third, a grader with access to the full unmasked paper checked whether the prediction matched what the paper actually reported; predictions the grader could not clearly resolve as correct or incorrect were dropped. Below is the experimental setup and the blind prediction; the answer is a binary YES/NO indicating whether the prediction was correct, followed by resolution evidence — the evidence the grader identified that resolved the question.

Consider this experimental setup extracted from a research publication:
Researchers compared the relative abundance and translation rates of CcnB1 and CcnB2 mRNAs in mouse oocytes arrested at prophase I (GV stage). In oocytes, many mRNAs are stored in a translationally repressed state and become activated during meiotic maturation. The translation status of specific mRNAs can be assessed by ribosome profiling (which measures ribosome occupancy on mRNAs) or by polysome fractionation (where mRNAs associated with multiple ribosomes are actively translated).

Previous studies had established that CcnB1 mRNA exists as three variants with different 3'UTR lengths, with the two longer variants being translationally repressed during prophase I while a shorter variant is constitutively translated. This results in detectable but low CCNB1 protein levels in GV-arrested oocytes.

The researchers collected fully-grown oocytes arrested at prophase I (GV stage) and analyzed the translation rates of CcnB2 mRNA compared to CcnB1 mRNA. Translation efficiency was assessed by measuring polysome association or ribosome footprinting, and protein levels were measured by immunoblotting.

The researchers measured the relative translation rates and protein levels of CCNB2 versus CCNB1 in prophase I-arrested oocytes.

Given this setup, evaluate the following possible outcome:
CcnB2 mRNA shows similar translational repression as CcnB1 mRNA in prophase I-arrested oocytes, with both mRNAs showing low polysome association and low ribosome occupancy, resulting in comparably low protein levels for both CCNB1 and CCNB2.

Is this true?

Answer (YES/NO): NO